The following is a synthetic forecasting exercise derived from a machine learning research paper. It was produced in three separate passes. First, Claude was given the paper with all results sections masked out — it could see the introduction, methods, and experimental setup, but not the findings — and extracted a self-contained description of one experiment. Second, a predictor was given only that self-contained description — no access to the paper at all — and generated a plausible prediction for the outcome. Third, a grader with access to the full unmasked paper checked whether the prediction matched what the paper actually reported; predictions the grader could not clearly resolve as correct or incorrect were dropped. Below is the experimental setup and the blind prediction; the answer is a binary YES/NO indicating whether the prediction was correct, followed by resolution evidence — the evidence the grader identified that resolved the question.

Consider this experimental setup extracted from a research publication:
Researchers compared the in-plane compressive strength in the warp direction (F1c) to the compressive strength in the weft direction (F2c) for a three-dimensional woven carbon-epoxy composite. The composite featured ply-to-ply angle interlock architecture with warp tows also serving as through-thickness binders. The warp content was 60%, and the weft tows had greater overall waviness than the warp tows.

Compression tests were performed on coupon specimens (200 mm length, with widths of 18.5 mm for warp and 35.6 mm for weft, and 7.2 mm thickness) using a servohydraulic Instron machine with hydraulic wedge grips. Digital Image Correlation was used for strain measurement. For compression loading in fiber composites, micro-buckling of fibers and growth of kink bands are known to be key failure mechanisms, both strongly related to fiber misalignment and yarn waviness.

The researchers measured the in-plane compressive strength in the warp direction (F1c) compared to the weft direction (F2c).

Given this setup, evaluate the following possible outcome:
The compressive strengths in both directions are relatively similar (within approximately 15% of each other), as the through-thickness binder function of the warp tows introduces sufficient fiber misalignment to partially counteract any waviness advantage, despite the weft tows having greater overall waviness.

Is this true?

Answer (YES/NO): NO